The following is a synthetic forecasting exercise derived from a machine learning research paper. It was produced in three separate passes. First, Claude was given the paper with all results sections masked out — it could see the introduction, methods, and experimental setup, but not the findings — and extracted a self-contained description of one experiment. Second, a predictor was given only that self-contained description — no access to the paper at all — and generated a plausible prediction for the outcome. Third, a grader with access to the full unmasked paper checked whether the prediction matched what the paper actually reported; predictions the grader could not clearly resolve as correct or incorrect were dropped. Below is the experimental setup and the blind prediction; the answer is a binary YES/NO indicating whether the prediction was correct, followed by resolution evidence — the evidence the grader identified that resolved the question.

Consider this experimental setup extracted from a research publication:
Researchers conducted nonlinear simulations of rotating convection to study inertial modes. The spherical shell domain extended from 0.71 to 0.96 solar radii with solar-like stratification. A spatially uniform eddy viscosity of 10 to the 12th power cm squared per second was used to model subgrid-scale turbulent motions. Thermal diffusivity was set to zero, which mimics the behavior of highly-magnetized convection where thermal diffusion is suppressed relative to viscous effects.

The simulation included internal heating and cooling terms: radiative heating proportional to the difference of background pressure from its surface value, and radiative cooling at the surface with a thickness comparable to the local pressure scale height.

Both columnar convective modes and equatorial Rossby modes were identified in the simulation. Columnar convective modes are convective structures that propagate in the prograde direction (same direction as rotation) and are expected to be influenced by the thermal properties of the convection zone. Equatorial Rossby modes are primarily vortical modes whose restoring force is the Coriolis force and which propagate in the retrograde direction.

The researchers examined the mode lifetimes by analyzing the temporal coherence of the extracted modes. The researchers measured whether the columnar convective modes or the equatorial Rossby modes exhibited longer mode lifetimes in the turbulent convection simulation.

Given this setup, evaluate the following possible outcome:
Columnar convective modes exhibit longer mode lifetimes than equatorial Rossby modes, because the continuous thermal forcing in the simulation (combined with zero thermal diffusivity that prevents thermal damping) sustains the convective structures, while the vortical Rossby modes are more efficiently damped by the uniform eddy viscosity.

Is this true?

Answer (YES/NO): NO